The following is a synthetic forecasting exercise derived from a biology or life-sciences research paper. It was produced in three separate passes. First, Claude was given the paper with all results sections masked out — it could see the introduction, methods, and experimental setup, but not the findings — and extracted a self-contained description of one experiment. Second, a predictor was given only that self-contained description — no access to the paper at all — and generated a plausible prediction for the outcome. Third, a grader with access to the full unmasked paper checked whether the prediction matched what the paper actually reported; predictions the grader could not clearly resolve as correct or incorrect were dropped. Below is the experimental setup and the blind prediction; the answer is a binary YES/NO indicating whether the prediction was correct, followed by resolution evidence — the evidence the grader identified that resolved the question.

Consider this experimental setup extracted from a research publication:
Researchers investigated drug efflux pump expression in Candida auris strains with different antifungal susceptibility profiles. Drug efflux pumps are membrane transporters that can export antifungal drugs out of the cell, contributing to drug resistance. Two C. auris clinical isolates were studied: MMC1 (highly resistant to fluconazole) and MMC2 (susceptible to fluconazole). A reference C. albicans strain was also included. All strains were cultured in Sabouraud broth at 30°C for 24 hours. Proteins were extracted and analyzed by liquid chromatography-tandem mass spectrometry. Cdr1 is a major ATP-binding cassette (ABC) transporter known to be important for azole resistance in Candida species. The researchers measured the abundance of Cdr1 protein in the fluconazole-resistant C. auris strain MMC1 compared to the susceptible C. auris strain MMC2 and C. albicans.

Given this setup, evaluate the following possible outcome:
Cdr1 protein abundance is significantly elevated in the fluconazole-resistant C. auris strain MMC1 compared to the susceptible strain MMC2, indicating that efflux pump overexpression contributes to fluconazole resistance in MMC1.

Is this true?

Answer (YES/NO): YES